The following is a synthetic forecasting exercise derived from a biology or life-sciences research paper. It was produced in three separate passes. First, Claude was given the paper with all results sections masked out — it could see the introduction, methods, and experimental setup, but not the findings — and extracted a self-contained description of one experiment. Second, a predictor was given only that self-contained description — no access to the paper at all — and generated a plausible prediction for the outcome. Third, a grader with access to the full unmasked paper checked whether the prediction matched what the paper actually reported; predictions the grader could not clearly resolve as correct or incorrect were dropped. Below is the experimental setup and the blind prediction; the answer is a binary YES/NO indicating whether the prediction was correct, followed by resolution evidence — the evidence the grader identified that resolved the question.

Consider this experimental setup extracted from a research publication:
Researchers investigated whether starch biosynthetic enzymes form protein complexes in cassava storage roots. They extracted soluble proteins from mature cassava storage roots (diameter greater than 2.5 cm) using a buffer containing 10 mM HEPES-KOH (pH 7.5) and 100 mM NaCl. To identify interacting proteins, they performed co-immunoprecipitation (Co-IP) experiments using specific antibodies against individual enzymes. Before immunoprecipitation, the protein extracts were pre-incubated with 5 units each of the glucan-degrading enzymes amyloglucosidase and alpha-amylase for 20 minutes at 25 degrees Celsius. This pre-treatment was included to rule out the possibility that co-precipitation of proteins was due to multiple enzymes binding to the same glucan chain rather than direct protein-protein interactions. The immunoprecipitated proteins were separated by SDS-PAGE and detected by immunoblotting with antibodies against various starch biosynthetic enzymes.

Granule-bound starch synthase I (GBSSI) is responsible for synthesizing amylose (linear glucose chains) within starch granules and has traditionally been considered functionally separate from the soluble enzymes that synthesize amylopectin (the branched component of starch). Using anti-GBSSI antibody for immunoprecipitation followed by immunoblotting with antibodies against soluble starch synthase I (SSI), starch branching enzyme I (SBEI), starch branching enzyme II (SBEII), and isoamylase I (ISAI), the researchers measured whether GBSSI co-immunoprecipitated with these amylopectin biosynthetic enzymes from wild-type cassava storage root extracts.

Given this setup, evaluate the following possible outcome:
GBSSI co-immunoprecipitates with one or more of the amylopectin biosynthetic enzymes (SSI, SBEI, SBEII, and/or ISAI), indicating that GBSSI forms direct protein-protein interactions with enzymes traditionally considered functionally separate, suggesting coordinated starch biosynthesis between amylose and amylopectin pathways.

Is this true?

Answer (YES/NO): YES